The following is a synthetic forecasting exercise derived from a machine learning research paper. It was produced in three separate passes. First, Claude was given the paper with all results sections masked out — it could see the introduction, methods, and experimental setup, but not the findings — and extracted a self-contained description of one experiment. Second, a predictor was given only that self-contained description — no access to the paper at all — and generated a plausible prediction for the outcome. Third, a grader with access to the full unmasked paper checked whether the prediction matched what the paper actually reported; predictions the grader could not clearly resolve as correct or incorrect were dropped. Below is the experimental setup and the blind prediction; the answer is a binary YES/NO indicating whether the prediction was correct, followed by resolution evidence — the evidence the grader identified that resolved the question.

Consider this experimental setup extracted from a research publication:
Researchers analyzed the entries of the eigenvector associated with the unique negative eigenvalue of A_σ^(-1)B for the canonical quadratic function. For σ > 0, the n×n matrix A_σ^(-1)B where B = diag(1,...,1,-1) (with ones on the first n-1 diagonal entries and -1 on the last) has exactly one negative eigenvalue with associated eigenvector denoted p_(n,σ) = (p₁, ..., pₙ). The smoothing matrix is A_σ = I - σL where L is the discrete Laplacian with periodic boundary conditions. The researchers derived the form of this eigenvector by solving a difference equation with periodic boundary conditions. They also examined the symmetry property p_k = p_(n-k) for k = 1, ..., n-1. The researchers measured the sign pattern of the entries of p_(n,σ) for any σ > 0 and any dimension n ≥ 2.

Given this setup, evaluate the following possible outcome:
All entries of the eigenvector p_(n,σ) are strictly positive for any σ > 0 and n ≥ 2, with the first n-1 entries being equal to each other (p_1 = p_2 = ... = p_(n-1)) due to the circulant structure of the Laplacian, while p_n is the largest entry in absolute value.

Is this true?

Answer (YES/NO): NO